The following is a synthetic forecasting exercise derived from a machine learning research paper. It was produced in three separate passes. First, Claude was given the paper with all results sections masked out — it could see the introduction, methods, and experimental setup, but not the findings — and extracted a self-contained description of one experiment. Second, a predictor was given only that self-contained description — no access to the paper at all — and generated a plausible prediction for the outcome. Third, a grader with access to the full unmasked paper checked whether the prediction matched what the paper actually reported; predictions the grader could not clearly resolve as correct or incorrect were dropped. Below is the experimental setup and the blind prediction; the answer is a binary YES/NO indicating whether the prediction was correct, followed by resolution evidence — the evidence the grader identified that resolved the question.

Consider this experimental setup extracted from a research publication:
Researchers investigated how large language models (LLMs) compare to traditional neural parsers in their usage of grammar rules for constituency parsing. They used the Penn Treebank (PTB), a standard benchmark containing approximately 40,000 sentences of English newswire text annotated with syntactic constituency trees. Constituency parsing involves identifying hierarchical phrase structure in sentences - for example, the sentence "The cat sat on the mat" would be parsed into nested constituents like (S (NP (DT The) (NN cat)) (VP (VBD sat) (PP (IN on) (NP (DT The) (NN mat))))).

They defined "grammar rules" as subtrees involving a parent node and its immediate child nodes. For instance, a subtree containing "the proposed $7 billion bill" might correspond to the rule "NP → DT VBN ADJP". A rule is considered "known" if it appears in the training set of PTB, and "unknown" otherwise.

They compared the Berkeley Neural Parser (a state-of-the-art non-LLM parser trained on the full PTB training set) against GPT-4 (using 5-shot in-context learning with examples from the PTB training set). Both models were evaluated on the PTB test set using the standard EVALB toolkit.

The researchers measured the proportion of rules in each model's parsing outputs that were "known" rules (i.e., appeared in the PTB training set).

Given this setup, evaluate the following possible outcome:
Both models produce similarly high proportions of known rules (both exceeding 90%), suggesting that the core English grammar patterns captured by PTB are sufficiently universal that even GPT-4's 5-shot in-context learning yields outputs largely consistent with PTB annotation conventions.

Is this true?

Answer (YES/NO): NO